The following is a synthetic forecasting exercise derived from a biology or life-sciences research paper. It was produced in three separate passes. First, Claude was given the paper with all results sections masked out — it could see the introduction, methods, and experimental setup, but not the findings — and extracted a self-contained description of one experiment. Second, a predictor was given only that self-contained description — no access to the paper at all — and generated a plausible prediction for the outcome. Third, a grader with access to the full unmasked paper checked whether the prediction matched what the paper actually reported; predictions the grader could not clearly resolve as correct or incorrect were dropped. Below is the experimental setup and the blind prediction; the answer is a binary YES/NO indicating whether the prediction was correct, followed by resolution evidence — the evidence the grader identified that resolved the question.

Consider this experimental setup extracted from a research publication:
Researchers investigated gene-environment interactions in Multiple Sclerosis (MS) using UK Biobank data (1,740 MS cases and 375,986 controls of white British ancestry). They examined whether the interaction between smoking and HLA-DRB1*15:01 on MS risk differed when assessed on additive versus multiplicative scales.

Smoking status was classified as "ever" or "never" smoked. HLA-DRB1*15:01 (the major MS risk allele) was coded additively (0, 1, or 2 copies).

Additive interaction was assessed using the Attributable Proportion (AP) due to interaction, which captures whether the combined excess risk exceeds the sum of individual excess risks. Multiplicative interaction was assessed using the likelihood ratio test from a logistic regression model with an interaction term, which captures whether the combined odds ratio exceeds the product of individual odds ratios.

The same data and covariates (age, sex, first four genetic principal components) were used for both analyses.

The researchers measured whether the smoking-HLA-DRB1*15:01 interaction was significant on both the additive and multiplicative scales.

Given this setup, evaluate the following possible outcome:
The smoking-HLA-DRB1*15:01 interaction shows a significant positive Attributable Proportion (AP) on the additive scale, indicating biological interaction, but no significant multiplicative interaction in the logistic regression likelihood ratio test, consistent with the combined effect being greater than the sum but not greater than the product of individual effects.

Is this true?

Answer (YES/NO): NO